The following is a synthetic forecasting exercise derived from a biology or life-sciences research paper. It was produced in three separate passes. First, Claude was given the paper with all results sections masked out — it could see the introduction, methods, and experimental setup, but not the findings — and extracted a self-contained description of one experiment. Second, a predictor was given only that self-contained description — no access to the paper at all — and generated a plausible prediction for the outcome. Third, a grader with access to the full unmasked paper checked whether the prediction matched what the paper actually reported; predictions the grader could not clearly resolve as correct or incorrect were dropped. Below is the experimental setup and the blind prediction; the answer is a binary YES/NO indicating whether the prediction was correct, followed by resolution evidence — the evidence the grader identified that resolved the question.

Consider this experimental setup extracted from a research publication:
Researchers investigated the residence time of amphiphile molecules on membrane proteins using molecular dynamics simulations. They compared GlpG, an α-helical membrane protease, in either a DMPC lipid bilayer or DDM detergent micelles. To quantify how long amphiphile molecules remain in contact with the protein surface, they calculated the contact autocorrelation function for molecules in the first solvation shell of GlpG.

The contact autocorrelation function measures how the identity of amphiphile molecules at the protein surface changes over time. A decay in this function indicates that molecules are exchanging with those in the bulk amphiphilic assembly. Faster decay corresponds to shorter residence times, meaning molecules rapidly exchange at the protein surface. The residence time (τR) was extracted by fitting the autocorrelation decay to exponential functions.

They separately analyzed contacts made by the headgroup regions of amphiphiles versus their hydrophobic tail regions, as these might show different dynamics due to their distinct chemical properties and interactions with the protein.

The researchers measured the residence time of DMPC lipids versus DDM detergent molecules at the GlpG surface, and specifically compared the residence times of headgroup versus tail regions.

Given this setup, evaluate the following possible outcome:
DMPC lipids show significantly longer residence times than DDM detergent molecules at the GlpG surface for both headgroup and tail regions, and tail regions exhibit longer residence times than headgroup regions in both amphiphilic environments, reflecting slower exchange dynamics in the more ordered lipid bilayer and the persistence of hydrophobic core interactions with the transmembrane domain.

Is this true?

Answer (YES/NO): NO